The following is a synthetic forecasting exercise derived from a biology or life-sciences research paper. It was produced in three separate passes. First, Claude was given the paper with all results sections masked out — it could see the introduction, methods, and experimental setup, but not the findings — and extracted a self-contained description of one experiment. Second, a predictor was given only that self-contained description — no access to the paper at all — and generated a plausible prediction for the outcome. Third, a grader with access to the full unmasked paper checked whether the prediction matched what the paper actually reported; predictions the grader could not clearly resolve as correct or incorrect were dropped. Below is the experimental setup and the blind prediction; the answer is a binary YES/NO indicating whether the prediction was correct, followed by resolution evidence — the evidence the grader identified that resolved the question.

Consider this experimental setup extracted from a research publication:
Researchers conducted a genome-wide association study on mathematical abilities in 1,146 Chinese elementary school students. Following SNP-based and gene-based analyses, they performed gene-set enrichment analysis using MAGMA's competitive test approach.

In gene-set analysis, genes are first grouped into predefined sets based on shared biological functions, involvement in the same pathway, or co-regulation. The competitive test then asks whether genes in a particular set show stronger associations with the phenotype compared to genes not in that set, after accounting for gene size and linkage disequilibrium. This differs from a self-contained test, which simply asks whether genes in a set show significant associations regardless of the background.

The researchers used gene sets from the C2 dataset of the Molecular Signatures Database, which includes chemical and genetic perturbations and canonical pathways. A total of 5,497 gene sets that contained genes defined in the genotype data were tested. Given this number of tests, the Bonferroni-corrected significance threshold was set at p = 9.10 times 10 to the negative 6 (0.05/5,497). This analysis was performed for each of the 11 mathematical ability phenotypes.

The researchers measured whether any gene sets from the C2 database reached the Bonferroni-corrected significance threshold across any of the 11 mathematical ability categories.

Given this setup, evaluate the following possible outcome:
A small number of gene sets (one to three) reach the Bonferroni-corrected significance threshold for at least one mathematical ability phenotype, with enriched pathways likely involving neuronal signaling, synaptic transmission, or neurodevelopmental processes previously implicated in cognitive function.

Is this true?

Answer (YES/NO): NO